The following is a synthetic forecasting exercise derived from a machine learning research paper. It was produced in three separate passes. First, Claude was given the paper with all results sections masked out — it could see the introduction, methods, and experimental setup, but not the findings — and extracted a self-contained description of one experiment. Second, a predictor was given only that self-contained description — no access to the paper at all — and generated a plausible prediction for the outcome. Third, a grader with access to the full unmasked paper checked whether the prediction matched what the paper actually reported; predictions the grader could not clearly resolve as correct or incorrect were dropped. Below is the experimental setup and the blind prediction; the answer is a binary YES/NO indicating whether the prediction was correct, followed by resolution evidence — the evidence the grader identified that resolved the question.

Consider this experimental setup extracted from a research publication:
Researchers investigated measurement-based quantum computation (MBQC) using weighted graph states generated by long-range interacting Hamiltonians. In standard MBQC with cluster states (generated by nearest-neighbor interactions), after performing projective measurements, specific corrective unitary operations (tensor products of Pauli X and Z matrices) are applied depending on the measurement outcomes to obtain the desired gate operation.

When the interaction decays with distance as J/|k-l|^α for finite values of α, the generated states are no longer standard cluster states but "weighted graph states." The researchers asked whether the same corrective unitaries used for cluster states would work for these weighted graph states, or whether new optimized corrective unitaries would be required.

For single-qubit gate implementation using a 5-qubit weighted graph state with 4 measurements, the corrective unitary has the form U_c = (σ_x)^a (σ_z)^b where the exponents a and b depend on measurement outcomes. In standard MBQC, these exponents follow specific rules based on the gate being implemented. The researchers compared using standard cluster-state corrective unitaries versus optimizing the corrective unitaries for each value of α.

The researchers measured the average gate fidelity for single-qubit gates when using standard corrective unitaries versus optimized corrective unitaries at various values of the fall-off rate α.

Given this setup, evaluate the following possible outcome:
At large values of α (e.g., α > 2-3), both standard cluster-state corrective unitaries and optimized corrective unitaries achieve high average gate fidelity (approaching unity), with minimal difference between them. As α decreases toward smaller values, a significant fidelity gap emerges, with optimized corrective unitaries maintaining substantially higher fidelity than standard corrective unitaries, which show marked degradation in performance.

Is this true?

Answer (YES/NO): YES